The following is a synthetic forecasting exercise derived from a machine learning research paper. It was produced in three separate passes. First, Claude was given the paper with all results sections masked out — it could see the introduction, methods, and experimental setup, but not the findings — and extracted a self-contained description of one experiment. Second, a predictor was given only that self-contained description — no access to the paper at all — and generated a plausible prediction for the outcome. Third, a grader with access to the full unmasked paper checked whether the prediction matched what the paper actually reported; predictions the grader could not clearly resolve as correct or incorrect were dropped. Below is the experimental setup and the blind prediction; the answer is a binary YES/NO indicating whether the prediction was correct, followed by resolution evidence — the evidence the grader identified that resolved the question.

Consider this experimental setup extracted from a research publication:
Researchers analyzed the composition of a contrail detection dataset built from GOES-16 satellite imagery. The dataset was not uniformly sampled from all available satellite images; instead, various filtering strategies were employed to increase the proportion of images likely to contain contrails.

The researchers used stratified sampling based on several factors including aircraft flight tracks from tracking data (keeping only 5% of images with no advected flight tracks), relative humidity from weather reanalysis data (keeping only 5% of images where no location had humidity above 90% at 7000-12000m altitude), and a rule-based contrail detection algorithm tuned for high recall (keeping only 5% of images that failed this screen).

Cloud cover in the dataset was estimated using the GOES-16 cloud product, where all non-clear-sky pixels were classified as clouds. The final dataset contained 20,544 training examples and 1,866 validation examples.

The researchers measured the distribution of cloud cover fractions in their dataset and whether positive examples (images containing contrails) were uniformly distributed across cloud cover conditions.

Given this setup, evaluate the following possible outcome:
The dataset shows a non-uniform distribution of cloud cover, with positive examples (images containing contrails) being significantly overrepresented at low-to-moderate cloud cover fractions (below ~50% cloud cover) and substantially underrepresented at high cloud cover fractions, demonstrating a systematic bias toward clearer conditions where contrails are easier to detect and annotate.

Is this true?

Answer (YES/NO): NO